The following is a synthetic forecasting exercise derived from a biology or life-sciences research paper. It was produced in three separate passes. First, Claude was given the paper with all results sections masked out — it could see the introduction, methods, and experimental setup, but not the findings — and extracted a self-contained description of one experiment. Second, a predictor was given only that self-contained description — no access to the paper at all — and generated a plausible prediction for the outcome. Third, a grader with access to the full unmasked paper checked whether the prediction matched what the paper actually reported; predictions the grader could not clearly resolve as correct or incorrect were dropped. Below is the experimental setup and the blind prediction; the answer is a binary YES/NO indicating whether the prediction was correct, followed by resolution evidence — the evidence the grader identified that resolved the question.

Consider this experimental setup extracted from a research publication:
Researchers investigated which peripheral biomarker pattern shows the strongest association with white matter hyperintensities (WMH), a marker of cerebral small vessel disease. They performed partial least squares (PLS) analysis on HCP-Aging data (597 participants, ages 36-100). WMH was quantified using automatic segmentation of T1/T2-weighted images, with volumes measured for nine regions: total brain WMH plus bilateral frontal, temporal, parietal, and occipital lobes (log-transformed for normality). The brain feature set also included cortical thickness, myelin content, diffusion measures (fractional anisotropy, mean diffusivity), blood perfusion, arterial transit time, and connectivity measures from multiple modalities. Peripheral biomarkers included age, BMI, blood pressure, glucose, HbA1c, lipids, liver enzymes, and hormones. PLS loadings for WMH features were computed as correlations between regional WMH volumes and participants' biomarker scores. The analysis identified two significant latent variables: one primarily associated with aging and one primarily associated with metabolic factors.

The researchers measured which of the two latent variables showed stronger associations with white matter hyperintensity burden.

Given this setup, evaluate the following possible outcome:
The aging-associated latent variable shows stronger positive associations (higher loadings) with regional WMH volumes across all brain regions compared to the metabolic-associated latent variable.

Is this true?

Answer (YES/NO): YES